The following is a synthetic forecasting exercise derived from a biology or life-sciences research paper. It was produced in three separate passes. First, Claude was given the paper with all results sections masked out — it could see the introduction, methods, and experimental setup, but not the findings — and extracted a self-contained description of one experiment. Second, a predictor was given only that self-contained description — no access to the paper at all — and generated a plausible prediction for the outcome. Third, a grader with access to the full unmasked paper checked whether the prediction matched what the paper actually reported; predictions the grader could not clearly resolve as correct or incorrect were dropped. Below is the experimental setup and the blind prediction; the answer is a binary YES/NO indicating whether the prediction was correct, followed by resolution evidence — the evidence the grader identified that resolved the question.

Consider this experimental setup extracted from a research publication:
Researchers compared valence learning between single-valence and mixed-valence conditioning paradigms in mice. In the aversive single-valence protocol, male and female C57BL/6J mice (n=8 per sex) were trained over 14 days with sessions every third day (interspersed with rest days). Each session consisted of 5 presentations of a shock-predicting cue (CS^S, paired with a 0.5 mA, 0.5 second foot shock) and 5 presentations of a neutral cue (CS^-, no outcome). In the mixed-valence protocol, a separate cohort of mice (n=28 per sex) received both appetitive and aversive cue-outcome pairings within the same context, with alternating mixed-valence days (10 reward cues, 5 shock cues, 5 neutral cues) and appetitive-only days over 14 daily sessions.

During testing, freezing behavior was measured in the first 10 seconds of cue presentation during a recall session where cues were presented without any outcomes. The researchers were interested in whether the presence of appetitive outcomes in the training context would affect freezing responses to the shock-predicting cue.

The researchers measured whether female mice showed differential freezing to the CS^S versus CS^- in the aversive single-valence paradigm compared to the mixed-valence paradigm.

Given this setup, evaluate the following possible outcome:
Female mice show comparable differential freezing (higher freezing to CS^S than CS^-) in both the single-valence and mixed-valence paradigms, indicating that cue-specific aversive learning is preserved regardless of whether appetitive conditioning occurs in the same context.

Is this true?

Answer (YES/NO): NO